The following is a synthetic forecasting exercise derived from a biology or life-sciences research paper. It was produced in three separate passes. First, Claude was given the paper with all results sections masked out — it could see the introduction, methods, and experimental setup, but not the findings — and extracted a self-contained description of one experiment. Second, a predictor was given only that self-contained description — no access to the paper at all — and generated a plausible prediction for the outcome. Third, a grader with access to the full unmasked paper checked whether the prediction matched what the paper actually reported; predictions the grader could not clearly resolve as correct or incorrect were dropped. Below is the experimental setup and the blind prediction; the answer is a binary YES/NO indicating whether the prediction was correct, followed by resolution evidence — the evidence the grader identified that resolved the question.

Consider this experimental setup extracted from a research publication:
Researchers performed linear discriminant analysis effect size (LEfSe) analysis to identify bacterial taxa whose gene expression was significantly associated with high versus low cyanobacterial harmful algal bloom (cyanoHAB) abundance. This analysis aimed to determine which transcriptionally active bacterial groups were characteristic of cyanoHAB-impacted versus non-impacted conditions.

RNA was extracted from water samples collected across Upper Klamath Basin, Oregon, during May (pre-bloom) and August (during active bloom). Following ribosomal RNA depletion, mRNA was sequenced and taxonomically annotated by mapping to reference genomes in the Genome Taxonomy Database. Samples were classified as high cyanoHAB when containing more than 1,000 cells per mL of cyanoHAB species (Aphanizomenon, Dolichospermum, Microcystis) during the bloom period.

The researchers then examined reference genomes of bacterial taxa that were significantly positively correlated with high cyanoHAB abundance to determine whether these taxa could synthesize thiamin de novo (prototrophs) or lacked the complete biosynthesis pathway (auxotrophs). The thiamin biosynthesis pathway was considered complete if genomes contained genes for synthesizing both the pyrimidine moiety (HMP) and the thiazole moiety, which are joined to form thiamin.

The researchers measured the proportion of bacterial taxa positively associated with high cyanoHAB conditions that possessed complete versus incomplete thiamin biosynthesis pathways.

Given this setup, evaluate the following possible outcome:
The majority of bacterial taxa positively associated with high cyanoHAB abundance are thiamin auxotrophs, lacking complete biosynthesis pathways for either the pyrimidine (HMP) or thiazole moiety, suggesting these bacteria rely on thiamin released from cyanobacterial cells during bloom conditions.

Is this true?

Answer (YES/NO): NO